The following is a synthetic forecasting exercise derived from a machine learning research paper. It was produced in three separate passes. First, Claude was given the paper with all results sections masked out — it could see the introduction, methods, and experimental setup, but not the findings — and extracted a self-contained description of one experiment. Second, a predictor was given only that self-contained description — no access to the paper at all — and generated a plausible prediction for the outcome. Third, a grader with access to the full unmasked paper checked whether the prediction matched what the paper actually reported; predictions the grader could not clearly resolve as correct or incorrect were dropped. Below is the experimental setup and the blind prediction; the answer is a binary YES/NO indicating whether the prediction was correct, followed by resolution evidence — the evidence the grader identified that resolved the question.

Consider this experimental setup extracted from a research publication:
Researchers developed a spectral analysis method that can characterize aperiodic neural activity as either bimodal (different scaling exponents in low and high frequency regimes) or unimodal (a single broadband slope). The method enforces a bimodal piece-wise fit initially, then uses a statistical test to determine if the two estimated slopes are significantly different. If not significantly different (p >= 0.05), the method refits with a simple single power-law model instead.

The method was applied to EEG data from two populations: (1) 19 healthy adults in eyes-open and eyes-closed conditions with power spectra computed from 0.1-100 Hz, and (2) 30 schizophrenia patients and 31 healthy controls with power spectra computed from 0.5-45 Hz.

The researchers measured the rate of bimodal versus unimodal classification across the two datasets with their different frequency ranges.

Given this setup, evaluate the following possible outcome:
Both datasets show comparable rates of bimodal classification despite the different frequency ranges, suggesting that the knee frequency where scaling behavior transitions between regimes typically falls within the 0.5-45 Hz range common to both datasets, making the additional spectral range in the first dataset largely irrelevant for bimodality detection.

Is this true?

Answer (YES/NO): NO